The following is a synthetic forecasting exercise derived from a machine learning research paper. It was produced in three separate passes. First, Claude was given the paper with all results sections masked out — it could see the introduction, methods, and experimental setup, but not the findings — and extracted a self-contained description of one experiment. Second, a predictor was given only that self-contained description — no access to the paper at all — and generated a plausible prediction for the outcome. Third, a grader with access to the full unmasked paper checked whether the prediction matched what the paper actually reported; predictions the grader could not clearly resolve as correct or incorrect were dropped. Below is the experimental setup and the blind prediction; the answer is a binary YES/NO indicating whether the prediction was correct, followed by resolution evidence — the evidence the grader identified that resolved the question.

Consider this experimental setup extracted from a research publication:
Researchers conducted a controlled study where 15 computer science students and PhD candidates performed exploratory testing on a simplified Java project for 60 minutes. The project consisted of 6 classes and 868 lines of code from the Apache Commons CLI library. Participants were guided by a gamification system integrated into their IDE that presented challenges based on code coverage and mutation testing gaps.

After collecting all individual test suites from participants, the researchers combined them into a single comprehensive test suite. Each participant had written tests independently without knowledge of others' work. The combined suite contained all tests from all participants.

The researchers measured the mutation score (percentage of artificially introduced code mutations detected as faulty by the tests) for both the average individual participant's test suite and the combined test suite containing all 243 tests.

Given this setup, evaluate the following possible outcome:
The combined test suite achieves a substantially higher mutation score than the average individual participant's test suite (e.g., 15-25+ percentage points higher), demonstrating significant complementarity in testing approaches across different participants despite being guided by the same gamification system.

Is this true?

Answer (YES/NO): YES